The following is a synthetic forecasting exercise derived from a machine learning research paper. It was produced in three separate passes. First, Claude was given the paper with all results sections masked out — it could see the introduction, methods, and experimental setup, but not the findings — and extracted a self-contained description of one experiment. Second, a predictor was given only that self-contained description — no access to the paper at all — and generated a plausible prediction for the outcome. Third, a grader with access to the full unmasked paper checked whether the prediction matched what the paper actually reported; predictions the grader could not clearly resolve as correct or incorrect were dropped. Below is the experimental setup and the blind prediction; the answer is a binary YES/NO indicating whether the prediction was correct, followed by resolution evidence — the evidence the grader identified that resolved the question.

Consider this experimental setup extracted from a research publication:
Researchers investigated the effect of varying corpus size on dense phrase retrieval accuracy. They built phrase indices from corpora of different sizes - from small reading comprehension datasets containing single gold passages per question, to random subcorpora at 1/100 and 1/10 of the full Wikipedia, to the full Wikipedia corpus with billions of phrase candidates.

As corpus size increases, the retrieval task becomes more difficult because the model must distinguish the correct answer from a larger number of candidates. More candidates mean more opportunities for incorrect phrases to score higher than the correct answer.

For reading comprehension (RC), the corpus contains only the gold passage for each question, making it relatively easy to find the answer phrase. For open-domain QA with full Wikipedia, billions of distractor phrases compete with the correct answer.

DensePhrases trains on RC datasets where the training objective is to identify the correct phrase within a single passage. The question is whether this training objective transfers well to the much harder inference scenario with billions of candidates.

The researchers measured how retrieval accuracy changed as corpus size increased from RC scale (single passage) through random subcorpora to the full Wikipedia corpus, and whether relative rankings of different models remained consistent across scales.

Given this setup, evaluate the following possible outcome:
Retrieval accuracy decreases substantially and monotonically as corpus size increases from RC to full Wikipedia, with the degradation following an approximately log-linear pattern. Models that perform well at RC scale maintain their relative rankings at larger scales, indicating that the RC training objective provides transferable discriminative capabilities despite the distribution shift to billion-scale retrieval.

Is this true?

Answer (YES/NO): NO